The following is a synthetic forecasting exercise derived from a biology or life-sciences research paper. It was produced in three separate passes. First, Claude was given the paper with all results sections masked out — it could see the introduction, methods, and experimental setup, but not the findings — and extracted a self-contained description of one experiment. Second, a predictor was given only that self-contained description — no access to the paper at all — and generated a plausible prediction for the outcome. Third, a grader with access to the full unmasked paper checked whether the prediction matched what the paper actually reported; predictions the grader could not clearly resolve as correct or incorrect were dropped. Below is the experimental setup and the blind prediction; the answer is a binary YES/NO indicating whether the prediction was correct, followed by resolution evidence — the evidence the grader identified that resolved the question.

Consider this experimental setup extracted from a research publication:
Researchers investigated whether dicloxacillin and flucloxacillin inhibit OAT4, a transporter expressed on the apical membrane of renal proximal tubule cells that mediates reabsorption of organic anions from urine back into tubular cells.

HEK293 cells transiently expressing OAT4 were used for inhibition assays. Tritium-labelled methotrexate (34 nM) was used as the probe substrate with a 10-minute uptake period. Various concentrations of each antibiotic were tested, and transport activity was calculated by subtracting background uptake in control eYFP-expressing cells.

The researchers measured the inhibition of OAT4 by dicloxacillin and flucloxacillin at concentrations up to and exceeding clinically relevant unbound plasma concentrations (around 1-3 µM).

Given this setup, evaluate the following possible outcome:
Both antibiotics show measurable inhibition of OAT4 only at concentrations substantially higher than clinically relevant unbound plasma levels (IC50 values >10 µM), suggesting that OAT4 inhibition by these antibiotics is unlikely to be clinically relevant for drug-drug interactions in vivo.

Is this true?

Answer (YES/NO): NO